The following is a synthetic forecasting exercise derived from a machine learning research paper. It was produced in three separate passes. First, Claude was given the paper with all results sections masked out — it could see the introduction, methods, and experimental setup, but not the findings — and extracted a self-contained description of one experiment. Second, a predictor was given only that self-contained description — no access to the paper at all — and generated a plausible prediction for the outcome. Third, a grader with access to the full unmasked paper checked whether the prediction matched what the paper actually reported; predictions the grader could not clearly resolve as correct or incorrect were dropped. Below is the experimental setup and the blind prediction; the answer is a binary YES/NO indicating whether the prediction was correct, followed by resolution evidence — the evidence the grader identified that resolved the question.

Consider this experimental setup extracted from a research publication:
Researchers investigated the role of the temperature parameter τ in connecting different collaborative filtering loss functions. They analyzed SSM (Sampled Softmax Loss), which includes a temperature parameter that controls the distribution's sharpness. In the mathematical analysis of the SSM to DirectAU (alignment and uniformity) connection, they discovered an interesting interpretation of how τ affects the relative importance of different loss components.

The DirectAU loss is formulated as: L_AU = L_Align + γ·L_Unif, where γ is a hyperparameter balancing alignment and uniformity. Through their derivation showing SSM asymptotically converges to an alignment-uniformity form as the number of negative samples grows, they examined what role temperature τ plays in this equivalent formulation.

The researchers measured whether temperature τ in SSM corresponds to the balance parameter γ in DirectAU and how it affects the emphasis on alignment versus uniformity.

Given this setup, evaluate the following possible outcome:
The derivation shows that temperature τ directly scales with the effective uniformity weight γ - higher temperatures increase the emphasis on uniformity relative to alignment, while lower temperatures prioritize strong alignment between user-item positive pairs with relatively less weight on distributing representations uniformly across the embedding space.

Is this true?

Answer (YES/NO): YES